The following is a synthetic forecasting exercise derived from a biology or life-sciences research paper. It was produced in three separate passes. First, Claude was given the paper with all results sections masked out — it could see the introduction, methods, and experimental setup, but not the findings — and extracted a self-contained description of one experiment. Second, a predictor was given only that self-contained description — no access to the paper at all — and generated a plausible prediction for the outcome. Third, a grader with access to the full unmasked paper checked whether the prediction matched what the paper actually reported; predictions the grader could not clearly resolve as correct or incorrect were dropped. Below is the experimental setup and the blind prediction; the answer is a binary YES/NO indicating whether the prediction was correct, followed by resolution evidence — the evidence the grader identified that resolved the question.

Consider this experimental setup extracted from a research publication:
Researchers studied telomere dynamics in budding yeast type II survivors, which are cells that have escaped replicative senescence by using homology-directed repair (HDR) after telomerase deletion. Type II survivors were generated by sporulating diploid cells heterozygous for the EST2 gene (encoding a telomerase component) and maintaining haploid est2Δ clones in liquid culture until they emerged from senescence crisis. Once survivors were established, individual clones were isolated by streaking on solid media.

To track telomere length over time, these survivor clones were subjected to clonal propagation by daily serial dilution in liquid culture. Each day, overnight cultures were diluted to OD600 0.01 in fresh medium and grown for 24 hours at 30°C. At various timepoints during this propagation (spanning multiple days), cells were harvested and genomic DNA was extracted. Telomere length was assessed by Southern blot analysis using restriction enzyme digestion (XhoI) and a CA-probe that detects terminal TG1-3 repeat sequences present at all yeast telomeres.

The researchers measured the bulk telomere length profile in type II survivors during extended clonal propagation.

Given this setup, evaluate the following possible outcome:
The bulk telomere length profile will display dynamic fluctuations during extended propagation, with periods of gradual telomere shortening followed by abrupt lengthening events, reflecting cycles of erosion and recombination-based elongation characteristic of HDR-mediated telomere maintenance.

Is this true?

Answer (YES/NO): YES